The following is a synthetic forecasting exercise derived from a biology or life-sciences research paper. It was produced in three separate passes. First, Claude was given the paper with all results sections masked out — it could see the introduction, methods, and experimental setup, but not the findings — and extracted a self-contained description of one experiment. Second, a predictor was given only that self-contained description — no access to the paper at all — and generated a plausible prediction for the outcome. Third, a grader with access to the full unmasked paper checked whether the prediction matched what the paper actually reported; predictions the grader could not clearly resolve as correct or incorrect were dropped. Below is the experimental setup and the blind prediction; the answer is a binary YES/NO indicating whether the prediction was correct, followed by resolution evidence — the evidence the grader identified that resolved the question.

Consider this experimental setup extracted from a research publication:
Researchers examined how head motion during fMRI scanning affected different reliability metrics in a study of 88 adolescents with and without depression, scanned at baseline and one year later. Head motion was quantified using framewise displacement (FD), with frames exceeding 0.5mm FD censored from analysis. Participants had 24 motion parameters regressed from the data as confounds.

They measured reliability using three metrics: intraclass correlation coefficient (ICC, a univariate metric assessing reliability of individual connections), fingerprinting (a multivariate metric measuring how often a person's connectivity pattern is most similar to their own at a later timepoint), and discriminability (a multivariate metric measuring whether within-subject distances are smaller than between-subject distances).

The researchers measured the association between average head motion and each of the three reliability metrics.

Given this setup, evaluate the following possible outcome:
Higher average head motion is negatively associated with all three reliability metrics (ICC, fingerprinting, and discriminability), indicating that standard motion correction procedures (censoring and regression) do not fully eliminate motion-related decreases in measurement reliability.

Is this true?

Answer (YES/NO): NO